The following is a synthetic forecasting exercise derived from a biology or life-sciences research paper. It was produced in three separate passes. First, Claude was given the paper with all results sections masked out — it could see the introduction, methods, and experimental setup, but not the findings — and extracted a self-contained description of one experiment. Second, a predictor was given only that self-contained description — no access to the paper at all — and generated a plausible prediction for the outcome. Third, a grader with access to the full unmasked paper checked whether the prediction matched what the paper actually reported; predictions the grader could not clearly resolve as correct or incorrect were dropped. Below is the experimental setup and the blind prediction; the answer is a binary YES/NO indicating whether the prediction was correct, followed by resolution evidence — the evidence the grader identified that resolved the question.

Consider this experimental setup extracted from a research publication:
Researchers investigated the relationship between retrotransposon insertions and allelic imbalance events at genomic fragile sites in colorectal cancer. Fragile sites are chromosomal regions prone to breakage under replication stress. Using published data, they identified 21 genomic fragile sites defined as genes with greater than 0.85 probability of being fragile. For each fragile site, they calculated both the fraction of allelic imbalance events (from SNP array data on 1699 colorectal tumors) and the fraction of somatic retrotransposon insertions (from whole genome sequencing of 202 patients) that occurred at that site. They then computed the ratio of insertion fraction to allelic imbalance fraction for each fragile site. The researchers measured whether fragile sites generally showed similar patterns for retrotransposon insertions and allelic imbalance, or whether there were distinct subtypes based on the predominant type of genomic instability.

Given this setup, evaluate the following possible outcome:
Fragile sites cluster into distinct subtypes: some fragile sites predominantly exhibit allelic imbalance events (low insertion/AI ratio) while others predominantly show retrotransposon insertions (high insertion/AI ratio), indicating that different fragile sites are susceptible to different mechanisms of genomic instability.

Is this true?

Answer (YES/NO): YES